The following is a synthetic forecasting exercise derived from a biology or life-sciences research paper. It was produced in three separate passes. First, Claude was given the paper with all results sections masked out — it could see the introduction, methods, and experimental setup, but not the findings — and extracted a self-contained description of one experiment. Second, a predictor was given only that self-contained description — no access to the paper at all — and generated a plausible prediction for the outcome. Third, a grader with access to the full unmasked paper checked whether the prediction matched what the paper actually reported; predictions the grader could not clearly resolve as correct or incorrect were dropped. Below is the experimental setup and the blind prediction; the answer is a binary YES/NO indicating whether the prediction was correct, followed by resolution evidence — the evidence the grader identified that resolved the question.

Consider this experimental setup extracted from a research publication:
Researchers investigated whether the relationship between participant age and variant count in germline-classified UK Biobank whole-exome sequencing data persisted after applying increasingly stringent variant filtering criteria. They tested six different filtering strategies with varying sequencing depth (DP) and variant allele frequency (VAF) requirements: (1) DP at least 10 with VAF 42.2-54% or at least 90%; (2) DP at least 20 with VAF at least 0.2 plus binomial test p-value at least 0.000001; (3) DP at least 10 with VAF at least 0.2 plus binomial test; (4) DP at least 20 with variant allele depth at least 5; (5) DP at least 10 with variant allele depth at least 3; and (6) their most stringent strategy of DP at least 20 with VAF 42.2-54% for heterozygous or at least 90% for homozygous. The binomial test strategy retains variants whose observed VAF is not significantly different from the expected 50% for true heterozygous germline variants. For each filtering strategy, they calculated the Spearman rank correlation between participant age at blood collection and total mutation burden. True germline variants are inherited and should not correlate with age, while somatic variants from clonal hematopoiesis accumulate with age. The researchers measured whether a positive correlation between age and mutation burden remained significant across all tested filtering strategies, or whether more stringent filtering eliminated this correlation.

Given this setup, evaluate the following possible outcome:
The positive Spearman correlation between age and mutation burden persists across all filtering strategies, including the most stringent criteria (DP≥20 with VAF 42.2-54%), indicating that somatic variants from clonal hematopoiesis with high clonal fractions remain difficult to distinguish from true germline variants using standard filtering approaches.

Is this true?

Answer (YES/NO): NO